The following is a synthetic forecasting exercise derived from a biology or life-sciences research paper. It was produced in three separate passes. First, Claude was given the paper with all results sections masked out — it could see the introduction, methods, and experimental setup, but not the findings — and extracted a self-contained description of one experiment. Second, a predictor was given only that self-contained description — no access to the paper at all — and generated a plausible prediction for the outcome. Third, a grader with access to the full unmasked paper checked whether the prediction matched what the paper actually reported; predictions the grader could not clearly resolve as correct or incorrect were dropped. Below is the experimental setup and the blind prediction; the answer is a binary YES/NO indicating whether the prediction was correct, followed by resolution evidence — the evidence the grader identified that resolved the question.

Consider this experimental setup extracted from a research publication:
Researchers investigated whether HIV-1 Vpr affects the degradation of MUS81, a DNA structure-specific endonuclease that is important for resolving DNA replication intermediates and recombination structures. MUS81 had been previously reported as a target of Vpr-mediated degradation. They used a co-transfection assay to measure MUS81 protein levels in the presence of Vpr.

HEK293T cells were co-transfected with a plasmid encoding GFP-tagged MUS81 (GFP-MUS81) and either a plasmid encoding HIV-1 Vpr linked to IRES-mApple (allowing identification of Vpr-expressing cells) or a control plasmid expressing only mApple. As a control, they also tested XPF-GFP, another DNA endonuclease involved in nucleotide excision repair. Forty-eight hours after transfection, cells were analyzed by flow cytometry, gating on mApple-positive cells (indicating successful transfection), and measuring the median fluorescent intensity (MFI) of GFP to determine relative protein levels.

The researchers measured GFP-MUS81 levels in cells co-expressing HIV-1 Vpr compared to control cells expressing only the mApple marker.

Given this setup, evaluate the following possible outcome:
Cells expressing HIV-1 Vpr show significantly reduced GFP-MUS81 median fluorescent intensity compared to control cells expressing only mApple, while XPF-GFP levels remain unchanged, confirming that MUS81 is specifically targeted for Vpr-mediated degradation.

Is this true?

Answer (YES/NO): NO